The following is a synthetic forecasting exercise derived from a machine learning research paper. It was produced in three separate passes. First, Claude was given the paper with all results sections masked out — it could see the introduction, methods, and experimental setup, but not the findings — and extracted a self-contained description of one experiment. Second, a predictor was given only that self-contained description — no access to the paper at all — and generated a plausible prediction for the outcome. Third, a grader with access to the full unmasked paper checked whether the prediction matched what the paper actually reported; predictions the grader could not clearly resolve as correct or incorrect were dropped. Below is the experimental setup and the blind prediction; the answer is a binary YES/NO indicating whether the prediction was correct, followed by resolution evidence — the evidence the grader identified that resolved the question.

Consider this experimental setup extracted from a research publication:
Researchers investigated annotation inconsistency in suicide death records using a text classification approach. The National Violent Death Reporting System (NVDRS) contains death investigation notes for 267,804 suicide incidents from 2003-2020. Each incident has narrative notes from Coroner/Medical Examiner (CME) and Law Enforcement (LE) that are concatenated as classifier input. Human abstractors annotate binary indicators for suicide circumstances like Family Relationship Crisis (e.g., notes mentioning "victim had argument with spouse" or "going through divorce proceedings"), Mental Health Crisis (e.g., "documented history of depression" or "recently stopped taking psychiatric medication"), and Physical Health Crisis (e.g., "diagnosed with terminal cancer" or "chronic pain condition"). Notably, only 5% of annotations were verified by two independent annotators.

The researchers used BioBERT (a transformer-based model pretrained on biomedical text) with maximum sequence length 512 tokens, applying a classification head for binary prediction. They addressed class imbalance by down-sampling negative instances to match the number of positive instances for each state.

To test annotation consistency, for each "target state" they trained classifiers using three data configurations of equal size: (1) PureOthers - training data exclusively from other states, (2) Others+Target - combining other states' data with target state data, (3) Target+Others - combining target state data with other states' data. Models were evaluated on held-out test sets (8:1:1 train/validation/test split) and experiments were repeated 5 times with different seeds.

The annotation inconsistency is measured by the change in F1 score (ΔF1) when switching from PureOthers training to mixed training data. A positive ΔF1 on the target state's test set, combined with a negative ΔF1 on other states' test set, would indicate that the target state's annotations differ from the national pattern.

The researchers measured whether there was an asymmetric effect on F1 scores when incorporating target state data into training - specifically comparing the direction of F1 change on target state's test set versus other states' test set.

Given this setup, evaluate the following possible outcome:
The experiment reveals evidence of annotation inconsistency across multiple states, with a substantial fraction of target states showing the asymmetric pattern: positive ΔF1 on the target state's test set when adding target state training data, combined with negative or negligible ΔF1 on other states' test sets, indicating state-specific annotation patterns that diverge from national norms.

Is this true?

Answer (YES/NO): YES